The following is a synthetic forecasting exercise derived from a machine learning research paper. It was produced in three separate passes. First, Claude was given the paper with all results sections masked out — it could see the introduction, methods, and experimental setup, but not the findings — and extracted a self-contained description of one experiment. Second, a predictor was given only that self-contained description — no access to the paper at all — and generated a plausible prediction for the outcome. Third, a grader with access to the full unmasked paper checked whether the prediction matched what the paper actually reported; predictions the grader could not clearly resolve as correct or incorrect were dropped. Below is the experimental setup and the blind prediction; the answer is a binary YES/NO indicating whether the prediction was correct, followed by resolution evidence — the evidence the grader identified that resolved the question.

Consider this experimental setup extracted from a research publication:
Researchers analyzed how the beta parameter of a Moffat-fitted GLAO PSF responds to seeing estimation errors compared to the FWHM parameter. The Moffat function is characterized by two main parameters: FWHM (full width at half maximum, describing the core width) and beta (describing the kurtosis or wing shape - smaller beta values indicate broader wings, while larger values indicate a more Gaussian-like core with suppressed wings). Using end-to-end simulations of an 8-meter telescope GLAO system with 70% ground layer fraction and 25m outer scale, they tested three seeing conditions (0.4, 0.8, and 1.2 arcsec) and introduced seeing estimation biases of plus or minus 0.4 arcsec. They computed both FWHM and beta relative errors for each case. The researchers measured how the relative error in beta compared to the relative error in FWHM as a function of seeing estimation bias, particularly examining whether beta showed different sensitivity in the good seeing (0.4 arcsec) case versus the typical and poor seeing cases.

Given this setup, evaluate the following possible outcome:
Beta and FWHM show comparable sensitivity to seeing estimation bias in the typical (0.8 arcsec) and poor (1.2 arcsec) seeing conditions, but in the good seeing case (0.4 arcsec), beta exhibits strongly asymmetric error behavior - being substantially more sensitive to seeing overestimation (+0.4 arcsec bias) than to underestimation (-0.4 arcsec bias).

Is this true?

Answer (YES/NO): NO